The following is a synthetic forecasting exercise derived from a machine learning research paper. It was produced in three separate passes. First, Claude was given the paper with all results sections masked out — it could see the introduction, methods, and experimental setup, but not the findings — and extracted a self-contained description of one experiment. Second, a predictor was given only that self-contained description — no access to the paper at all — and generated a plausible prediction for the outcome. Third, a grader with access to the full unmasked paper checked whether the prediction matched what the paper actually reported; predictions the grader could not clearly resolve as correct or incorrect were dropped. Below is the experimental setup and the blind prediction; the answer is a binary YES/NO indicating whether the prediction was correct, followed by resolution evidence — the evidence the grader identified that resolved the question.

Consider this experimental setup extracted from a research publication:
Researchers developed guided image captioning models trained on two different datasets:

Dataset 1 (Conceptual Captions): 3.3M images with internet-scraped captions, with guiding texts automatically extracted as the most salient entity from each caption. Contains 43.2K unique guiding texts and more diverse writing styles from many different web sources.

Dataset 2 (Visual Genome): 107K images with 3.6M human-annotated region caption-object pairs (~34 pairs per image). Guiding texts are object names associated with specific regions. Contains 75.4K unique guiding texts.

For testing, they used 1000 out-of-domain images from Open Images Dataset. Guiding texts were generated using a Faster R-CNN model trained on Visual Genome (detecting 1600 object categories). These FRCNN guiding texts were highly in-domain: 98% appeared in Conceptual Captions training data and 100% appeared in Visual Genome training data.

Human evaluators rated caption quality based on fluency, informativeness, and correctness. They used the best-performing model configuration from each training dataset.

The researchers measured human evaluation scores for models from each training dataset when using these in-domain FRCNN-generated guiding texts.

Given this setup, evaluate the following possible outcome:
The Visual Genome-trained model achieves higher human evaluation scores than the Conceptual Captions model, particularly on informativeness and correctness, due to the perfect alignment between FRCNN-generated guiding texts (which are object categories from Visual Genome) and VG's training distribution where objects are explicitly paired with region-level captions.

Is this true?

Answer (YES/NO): YES